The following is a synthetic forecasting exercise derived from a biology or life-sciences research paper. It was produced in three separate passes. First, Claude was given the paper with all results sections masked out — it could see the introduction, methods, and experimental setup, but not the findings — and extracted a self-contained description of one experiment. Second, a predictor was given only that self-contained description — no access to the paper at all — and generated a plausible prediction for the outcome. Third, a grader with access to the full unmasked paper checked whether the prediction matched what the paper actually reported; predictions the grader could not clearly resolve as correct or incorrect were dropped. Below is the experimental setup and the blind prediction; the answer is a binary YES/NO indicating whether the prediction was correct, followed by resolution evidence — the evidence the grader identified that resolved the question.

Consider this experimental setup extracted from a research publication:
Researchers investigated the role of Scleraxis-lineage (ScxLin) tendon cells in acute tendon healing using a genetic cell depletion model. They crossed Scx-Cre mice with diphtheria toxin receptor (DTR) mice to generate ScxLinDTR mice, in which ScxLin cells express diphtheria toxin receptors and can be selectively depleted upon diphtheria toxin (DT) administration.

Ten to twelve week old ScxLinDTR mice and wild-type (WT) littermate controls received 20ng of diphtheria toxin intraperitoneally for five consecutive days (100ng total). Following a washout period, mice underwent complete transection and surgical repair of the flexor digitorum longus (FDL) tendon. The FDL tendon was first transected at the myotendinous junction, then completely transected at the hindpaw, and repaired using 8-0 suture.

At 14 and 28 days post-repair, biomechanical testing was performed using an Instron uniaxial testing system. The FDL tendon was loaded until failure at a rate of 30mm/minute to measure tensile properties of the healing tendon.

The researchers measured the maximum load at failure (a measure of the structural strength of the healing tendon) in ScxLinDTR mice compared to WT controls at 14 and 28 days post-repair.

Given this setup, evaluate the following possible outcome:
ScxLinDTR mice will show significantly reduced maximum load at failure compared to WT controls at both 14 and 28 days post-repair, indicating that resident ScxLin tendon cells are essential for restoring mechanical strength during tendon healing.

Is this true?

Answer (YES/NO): NO